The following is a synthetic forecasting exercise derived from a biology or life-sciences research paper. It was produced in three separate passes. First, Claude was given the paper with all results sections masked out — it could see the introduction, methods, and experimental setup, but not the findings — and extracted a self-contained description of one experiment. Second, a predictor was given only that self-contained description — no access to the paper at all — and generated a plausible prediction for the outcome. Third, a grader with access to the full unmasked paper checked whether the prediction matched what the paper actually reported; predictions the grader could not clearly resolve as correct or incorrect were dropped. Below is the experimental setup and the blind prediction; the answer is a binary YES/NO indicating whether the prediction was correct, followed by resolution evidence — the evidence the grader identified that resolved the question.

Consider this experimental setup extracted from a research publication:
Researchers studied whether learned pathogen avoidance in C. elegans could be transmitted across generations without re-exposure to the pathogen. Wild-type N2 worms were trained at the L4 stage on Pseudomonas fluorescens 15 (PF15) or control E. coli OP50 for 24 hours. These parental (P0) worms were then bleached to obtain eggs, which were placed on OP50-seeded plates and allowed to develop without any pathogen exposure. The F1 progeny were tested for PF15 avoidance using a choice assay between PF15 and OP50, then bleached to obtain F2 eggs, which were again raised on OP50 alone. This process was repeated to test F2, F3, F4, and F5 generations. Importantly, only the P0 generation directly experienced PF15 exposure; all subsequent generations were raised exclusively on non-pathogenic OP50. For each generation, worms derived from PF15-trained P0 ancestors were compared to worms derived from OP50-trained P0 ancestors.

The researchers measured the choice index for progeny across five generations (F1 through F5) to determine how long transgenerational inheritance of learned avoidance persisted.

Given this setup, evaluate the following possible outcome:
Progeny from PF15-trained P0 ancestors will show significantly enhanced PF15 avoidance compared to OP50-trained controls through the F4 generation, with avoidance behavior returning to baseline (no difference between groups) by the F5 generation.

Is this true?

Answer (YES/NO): YES